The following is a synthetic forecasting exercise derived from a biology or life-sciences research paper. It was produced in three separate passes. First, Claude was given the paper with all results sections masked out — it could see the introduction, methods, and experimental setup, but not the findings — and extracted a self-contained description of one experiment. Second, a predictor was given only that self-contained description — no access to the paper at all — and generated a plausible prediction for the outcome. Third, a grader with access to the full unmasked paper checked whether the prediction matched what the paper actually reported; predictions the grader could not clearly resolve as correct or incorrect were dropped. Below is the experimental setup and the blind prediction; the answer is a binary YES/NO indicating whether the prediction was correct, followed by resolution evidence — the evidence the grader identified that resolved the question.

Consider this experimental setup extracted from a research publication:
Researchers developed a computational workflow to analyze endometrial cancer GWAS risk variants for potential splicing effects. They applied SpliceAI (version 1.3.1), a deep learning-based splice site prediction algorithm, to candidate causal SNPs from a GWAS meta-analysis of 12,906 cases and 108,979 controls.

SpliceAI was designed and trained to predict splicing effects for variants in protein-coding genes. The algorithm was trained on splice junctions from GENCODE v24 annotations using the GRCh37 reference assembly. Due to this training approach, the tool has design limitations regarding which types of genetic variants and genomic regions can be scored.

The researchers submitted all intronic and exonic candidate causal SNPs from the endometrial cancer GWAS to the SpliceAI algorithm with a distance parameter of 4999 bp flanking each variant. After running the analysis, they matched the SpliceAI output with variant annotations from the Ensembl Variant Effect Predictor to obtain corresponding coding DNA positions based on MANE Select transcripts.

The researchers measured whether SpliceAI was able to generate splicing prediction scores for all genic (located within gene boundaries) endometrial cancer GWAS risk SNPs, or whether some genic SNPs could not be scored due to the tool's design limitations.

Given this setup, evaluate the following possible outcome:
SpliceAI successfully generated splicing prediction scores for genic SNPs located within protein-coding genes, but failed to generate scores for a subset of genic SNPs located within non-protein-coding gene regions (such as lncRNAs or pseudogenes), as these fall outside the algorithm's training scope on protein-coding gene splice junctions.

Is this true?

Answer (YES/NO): NO